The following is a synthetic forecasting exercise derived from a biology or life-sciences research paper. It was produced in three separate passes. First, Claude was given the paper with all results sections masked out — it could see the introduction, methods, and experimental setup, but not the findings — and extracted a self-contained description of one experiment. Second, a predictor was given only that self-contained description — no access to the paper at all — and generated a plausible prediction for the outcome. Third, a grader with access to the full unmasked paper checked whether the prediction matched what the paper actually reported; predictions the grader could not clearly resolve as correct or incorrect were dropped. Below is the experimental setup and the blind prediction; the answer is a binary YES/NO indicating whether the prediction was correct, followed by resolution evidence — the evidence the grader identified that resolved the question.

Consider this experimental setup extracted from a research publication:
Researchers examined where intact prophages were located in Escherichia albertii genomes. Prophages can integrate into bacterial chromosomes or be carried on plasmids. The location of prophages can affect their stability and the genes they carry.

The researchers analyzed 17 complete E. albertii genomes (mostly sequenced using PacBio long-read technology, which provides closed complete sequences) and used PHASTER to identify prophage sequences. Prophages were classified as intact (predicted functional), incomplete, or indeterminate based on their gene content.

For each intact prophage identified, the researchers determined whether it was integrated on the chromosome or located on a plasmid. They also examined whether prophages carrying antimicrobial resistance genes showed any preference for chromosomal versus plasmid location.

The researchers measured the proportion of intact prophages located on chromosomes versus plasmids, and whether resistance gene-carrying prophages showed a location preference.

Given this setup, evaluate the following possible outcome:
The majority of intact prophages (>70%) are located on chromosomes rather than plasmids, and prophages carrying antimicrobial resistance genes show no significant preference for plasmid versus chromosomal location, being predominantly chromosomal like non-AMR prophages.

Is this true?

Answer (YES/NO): NO